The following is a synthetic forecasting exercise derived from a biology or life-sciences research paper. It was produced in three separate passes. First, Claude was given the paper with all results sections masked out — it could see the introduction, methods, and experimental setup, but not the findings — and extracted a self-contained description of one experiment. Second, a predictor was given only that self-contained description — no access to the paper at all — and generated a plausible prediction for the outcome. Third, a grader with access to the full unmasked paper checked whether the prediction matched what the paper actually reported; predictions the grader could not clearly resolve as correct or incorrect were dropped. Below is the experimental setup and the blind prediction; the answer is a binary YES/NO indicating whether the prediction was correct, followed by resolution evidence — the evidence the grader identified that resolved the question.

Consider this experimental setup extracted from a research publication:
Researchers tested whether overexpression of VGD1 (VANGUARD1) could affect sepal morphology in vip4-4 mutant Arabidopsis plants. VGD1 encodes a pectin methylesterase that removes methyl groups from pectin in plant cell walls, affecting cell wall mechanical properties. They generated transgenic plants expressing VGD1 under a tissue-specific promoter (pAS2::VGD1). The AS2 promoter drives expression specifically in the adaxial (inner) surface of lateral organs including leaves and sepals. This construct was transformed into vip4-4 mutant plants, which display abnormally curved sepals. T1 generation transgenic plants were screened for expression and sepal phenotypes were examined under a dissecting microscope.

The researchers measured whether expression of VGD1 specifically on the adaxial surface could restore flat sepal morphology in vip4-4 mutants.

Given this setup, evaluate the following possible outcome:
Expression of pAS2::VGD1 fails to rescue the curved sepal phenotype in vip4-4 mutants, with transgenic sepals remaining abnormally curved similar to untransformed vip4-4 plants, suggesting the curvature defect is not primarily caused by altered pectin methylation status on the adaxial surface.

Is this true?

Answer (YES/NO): NO